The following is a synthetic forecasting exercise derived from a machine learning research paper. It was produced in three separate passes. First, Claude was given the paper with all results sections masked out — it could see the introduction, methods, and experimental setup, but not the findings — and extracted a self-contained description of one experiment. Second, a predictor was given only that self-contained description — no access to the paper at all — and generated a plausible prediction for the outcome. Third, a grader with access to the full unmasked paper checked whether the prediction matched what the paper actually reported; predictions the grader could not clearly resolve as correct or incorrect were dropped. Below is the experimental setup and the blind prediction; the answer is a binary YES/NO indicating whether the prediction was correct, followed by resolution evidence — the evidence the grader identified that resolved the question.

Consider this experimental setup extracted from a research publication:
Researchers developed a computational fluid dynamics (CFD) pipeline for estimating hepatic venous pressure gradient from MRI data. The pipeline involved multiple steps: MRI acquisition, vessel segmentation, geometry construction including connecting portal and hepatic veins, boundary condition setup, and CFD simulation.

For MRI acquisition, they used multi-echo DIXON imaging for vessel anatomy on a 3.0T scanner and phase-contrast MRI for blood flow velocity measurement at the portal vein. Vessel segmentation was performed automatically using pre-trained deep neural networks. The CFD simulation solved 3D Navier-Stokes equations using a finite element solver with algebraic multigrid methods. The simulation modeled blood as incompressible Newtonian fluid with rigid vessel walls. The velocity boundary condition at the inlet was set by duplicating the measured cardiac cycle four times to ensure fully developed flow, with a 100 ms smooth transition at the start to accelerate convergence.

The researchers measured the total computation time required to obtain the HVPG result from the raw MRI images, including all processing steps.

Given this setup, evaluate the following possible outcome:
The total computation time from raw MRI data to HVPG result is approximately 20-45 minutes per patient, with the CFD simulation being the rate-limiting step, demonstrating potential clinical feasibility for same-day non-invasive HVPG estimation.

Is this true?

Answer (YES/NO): NO